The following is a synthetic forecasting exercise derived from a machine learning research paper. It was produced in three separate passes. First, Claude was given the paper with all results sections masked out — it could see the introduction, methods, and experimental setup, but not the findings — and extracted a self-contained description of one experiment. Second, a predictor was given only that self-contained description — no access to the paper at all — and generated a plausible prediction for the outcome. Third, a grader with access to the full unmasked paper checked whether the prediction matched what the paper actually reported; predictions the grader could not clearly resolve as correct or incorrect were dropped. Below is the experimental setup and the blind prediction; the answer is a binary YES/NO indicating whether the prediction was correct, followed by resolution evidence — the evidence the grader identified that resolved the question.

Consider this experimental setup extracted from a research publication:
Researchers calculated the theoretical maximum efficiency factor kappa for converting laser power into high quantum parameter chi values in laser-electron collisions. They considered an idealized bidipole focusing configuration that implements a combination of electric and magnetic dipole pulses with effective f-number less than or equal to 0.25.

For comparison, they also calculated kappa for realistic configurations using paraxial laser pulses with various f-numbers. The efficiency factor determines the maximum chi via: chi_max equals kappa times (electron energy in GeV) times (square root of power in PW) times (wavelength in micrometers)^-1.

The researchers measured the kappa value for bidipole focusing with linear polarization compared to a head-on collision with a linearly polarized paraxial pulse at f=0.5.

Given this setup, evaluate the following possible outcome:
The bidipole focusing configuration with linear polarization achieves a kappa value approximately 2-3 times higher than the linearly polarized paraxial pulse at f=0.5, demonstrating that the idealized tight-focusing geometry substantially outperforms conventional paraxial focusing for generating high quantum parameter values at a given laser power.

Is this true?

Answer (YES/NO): NO